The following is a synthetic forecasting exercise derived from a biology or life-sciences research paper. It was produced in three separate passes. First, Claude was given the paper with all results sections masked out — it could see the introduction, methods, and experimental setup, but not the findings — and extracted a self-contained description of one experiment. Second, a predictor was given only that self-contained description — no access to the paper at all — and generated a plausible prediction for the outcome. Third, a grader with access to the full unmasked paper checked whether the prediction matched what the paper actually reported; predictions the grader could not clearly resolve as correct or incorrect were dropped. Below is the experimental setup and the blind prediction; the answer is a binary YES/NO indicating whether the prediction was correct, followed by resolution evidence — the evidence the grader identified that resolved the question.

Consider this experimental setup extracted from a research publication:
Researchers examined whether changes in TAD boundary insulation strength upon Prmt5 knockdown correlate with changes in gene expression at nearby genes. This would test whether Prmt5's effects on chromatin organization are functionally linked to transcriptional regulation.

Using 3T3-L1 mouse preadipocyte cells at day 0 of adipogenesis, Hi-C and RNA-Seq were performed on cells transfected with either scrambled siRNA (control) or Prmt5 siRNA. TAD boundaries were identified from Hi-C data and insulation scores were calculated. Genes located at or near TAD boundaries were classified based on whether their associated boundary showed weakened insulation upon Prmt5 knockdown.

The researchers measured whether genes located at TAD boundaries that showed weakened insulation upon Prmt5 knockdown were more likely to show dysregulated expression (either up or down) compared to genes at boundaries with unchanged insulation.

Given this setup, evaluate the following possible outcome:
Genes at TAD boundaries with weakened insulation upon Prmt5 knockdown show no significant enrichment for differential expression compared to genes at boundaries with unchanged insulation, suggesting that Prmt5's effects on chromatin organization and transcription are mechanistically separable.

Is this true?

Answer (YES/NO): NO